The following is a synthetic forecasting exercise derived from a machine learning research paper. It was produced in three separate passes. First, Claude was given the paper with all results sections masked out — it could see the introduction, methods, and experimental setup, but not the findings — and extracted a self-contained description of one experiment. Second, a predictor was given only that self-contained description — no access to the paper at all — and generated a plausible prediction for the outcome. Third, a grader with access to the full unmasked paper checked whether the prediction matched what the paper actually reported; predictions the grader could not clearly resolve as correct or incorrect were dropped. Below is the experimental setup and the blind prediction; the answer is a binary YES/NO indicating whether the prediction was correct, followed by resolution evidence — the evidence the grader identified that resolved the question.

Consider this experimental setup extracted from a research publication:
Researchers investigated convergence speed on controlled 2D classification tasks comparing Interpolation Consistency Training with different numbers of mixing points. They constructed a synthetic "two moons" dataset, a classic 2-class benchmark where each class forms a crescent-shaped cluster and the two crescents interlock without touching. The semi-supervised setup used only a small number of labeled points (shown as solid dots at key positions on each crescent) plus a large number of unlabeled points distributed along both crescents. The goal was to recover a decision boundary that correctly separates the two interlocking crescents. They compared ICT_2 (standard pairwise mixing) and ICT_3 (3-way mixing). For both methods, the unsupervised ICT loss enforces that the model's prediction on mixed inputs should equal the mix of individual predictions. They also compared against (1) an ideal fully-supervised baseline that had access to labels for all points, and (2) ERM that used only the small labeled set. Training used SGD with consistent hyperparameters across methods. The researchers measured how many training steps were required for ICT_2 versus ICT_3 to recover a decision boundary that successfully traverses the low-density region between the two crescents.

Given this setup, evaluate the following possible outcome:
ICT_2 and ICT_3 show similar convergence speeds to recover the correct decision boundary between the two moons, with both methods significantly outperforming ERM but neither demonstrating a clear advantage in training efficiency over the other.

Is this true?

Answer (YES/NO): NO